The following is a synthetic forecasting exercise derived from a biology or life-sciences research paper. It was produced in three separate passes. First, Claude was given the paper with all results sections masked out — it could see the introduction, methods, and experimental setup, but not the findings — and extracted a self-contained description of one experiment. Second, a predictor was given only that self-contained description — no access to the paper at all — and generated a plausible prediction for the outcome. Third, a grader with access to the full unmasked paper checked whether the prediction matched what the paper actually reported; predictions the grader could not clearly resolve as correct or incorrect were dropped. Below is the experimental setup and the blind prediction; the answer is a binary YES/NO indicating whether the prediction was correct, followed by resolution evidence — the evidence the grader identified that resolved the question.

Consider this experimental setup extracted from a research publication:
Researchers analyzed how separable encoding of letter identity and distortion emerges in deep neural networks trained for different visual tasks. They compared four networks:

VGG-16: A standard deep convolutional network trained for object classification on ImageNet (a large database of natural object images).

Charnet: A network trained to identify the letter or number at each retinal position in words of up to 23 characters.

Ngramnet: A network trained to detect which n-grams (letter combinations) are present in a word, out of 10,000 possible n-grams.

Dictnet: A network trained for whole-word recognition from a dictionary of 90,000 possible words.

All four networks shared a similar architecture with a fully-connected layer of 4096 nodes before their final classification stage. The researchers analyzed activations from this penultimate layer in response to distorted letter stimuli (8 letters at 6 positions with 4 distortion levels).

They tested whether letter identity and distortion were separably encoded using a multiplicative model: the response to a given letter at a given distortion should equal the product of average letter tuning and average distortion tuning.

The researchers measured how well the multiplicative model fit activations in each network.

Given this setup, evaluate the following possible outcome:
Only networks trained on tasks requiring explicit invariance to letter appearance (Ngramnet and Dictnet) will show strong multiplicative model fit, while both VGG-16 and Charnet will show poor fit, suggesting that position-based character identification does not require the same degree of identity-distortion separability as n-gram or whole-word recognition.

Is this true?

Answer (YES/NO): NO